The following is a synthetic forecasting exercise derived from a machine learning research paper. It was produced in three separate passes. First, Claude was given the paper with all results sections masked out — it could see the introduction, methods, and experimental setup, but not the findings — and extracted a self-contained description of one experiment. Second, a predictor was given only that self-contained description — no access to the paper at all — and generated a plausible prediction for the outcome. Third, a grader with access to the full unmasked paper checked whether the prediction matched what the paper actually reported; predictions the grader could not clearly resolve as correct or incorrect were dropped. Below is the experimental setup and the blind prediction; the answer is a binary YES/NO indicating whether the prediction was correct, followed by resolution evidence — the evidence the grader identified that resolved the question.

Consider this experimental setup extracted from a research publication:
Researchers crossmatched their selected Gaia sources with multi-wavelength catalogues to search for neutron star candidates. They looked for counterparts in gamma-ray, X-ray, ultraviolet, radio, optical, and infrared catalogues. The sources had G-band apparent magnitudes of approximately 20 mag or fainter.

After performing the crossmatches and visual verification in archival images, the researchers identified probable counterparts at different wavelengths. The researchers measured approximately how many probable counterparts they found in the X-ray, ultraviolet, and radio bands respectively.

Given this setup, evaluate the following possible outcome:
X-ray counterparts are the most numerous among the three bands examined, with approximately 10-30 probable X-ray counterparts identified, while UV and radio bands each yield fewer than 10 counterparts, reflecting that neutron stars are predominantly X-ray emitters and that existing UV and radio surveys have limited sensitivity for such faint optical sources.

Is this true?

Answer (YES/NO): NO